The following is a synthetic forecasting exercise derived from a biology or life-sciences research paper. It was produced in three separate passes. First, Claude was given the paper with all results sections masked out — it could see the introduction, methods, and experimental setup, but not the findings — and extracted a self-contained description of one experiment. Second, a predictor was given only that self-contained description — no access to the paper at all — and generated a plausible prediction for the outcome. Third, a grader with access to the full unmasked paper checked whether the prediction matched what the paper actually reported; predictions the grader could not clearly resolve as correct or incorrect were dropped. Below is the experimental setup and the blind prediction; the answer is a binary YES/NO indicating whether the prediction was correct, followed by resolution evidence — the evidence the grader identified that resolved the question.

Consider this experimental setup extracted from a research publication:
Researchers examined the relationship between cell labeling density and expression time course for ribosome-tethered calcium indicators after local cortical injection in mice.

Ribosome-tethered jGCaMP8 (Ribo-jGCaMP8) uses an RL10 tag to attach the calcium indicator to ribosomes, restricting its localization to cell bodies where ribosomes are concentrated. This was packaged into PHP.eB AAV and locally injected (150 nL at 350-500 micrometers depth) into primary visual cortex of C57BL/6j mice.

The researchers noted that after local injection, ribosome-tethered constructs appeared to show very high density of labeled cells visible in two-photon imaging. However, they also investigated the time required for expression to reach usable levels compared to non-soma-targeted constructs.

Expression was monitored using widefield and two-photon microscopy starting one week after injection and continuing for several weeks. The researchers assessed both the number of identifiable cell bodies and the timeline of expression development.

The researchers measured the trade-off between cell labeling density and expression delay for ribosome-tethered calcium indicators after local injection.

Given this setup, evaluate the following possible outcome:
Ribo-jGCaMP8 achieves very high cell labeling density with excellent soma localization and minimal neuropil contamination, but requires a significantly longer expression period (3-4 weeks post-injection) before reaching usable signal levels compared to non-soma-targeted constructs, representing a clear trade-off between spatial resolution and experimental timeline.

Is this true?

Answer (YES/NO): NO